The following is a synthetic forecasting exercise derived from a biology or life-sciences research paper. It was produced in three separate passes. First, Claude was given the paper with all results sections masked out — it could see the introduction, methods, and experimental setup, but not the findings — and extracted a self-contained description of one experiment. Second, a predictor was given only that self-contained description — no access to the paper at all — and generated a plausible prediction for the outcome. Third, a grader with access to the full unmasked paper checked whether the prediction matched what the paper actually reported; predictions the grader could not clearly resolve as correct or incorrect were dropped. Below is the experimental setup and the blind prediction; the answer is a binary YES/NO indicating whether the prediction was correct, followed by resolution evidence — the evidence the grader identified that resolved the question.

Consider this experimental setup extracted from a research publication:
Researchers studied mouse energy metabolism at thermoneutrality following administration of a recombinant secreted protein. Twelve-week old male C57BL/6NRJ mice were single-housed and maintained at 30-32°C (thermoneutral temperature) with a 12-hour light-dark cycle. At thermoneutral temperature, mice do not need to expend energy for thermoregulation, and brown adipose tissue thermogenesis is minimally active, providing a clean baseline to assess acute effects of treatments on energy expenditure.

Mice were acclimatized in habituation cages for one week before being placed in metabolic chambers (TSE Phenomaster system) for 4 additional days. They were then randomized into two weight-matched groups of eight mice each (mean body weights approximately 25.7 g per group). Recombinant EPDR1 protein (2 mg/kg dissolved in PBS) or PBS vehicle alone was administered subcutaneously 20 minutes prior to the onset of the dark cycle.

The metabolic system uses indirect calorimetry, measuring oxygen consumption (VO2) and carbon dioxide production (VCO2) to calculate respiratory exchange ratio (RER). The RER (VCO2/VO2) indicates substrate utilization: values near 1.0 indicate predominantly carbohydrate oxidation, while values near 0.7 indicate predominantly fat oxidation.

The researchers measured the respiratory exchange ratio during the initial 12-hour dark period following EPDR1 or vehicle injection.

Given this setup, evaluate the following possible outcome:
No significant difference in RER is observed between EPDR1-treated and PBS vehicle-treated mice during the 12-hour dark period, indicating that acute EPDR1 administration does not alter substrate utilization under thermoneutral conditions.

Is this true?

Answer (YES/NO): YES